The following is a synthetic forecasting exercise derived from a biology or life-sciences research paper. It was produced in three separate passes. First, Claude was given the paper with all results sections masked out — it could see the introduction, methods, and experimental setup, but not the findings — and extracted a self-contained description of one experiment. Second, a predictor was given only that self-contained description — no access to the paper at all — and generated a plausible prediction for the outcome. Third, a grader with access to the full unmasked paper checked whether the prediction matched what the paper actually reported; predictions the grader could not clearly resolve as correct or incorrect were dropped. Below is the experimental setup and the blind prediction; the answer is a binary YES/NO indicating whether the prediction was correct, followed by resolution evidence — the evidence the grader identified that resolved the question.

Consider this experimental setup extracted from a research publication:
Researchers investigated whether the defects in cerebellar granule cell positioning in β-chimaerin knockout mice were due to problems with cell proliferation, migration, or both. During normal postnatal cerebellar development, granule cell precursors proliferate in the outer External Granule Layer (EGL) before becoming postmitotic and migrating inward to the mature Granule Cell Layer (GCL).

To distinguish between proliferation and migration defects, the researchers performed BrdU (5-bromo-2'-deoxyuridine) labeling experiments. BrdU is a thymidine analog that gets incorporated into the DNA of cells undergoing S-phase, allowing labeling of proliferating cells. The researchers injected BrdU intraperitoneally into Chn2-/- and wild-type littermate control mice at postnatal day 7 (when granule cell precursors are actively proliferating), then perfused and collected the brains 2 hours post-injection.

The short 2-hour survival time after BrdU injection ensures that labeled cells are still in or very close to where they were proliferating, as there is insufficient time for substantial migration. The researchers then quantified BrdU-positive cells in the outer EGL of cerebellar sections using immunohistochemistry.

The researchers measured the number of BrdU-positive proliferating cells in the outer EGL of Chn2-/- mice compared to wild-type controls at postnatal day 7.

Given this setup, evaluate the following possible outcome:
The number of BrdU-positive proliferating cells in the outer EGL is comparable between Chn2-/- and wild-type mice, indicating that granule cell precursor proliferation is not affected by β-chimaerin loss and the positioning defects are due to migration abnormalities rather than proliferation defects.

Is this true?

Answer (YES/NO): YES